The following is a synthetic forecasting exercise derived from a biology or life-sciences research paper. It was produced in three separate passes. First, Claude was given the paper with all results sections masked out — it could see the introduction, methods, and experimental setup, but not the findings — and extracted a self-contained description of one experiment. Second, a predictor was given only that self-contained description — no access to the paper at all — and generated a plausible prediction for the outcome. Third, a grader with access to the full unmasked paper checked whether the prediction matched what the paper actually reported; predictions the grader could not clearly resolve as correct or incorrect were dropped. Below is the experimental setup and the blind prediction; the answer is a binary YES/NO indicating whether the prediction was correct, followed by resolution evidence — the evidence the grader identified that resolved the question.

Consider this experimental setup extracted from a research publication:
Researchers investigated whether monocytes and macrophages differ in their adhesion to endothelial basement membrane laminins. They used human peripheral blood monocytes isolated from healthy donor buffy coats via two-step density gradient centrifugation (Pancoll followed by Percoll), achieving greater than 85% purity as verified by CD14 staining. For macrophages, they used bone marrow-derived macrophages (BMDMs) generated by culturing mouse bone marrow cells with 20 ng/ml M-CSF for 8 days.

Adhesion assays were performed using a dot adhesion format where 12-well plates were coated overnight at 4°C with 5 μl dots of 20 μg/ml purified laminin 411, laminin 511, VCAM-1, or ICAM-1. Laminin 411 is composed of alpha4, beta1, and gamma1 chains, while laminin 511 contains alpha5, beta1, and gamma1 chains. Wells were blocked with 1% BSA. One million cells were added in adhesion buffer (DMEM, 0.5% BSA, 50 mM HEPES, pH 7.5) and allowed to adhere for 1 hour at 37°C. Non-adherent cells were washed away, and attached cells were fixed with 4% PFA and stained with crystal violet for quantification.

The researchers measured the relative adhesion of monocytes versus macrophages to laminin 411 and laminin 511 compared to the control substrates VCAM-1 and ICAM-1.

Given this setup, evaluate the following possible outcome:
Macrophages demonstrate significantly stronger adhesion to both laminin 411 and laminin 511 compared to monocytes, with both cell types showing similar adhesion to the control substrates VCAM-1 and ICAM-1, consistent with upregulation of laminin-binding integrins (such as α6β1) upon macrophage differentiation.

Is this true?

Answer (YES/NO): NO